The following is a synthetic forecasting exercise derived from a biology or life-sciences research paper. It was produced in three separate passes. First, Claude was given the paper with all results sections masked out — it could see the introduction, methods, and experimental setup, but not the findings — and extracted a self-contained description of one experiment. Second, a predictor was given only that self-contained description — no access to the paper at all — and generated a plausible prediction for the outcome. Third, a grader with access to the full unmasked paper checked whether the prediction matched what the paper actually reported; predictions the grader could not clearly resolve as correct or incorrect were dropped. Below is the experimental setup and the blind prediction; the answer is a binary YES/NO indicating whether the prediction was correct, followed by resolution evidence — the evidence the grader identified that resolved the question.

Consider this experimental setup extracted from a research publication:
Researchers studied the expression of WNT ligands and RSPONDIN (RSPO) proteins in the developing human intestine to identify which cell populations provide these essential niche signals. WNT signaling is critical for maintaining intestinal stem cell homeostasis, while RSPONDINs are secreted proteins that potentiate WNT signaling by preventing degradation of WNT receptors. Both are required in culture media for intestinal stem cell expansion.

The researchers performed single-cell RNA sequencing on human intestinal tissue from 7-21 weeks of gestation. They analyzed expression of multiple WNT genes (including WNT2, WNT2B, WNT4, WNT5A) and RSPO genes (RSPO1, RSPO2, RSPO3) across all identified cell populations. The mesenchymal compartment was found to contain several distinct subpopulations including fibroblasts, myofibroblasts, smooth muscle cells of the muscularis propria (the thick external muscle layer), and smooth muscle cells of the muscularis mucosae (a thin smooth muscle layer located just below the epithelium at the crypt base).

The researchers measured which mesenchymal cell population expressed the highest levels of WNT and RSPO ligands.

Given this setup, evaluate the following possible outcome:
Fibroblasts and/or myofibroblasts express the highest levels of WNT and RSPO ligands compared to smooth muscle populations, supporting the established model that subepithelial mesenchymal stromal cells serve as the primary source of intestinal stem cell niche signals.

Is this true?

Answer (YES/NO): NO